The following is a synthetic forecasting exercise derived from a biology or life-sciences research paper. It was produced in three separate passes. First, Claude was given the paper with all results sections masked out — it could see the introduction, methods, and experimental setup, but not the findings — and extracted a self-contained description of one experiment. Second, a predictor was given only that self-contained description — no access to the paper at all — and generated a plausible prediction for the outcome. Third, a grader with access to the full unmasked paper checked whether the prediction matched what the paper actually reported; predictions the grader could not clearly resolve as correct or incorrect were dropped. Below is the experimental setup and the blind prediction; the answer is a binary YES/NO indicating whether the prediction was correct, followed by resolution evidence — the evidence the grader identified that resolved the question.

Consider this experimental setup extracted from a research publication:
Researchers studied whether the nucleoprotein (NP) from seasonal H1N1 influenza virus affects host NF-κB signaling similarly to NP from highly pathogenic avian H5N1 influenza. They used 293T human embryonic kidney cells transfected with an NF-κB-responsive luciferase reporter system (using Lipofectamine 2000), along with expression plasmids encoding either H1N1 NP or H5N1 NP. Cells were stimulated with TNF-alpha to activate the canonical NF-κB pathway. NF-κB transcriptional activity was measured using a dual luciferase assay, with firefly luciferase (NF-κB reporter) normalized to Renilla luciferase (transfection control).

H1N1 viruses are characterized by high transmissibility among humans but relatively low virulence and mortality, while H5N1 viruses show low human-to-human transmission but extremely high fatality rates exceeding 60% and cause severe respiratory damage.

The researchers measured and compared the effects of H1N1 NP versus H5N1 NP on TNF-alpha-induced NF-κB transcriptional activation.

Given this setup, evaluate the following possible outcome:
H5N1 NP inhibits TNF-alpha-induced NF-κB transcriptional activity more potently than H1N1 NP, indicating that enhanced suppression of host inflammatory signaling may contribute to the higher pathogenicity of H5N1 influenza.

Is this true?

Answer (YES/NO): YES